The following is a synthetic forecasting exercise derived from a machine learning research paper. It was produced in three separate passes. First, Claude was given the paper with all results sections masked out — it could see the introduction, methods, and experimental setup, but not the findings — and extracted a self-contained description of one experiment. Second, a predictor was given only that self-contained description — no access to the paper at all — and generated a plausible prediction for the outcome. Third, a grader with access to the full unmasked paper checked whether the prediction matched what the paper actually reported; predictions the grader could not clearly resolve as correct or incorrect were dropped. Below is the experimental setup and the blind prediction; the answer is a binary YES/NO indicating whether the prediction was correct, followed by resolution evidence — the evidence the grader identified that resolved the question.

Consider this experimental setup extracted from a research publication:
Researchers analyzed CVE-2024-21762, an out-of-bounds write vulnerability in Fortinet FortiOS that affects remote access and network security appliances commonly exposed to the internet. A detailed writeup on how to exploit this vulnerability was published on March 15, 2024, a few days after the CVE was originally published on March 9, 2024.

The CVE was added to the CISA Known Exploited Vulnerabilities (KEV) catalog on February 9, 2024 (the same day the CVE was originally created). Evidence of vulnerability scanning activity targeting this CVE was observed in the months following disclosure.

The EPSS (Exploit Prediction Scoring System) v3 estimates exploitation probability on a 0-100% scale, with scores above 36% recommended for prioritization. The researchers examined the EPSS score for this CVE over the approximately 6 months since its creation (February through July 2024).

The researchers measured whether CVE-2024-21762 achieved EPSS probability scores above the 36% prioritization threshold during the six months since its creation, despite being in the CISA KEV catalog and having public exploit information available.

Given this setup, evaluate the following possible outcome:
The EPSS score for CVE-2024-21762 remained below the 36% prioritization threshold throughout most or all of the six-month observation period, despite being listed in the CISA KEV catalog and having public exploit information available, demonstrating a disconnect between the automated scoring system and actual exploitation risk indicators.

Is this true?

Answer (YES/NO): YES